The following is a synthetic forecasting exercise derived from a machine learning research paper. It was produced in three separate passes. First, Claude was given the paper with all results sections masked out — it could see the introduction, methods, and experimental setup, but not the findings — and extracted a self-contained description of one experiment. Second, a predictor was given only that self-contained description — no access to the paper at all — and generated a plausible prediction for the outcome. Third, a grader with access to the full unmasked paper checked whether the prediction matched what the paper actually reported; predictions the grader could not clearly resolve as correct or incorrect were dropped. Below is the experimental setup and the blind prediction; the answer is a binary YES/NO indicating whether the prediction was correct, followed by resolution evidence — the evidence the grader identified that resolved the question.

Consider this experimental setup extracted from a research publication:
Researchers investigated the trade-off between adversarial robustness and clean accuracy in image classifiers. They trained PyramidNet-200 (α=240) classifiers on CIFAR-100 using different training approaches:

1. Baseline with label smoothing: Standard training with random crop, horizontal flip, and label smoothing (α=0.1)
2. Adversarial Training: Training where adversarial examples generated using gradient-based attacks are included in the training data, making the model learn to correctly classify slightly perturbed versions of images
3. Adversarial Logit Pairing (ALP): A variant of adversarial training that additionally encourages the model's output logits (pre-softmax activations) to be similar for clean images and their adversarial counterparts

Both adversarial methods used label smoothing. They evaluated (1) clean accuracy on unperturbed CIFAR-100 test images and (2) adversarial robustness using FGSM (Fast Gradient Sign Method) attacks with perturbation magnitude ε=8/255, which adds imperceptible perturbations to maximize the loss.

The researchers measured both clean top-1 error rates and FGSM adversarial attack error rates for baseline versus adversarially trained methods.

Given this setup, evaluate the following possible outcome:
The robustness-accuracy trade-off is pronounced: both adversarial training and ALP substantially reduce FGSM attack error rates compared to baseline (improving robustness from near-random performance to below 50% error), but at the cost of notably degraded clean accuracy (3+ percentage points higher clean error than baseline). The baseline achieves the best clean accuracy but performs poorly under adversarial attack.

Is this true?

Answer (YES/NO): NO